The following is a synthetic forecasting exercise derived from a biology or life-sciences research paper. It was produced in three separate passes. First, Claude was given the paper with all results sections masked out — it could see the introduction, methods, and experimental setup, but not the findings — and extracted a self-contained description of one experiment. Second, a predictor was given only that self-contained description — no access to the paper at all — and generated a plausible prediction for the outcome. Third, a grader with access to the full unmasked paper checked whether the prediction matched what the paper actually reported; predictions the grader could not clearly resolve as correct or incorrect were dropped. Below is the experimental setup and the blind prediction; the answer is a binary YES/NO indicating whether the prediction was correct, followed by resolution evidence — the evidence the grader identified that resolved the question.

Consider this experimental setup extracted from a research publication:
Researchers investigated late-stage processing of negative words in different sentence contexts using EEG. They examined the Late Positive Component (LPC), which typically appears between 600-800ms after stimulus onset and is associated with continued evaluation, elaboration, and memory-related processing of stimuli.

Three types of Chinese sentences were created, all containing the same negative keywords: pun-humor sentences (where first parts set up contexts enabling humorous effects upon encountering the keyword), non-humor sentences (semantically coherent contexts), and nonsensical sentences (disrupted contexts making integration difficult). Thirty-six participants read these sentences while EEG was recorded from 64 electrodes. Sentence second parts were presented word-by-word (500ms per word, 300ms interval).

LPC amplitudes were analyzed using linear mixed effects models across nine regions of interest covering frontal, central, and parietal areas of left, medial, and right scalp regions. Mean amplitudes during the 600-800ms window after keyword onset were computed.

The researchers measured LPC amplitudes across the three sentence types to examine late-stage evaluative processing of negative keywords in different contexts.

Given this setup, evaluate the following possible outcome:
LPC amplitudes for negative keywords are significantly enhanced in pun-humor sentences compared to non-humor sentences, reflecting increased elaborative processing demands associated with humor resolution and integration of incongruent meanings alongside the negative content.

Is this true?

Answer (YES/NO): YES